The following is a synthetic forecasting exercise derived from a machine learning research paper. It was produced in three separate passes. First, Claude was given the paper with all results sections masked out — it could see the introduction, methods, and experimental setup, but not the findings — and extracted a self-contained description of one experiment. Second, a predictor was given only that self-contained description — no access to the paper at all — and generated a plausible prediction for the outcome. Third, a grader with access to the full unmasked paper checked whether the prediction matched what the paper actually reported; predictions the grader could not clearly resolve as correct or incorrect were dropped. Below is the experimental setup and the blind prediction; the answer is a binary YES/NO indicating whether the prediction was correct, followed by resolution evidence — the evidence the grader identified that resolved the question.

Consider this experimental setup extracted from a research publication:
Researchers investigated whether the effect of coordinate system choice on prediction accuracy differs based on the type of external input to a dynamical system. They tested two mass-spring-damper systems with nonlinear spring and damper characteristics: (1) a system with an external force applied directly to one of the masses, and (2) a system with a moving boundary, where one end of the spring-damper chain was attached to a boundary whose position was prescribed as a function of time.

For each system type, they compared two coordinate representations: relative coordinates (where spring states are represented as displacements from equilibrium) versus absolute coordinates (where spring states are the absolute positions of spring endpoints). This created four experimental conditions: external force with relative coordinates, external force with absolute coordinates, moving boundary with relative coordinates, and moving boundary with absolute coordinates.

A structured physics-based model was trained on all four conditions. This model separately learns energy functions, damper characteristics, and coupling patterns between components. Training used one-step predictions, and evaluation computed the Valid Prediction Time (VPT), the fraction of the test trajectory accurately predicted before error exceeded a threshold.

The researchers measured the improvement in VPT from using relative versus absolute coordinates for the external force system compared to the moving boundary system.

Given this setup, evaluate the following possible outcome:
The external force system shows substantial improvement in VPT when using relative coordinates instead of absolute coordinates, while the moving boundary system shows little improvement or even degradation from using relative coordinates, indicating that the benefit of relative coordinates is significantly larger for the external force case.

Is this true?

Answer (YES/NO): NO